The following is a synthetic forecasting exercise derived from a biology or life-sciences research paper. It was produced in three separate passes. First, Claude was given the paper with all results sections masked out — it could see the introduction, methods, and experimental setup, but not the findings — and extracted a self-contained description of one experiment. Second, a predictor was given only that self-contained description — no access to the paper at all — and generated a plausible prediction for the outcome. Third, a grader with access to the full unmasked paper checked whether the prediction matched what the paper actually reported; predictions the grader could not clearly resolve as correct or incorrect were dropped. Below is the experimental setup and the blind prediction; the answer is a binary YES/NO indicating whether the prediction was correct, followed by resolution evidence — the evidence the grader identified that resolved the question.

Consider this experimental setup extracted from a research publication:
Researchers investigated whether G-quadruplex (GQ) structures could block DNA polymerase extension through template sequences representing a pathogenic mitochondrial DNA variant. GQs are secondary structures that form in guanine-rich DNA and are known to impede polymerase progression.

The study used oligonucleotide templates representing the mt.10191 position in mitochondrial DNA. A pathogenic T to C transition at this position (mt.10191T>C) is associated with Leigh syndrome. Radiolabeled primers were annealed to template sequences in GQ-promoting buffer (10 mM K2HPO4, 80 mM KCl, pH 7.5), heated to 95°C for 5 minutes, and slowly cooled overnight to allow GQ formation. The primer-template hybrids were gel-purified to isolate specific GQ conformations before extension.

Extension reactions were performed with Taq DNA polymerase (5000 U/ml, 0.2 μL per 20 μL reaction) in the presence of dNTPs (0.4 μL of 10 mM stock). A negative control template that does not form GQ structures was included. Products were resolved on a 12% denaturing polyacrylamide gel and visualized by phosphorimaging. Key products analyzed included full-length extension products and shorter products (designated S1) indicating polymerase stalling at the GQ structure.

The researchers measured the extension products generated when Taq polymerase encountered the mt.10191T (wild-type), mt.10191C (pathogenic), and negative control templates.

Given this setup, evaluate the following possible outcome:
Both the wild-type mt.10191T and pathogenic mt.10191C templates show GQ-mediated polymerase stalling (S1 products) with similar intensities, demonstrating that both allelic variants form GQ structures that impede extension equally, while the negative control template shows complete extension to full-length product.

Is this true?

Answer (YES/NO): NO